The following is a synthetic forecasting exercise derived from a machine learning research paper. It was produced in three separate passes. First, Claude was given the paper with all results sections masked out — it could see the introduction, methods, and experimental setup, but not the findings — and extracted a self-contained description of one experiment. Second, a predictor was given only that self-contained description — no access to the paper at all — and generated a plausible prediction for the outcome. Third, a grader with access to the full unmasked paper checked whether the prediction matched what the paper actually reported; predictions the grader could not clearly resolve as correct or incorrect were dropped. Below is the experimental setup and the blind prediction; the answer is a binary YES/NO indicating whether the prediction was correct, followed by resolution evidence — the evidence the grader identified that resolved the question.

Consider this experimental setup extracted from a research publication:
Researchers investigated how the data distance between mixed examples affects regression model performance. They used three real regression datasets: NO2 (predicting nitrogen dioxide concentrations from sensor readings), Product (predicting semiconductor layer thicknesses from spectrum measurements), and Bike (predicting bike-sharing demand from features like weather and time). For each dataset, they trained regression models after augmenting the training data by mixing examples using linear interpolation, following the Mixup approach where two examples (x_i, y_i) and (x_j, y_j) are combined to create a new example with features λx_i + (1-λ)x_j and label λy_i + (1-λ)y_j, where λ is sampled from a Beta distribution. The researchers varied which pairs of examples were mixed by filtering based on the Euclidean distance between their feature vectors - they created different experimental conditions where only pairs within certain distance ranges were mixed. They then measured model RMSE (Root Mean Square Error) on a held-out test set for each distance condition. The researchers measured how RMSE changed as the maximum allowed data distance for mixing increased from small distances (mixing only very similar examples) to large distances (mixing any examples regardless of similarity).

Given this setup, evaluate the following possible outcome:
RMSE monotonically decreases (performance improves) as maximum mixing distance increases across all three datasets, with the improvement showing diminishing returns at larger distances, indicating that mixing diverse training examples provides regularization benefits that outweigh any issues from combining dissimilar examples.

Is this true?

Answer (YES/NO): NO